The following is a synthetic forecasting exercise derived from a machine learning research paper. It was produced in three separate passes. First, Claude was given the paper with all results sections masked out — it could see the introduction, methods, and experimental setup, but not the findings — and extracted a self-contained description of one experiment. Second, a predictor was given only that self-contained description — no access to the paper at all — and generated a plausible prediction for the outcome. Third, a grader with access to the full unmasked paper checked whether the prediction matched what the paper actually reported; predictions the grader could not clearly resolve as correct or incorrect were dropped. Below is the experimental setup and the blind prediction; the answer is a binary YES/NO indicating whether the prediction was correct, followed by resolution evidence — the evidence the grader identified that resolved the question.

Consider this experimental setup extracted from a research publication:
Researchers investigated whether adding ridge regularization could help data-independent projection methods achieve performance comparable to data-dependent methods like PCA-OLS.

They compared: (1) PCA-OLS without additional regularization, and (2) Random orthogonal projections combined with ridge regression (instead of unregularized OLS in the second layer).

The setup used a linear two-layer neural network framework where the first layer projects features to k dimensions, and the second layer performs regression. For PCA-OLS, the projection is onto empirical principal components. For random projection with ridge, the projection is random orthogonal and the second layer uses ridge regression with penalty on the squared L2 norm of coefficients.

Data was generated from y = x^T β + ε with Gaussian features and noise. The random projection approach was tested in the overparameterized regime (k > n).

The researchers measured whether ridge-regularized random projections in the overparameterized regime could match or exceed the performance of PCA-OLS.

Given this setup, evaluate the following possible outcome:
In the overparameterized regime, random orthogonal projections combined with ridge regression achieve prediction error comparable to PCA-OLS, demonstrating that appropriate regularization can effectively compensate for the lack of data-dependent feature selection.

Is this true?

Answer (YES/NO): YES